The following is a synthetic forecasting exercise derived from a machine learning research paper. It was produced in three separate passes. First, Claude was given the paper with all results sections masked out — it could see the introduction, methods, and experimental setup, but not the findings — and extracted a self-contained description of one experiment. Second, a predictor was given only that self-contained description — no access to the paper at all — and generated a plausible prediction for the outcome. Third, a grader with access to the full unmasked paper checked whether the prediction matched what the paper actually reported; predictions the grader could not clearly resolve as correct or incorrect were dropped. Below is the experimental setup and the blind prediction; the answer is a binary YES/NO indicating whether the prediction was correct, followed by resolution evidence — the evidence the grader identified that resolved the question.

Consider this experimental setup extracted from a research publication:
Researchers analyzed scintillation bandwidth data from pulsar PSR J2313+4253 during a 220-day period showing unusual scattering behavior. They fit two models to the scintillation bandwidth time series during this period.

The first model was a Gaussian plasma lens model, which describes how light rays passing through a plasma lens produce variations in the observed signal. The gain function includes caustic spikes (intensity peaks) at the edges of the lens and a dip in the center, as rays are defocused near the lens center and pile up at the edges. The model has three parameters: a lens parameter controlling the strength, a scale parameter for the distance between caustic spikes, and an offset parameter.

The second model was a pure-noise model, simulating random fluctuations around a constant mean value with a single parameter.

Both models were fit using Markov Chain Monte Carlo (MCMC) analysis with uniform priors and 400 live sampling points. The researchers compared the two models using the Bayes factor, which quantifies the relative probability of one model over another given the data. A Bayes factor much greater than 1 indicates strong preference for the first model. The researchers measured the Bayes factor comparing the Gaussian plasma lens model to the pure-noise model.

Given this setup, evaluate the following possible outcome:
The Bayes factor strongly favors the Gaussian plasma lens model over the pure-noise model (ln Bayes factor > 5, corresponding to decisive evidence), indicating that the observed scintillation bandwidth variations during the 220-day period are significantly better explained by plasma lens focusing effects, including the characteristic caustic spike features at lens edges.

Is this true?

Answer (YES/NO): YES